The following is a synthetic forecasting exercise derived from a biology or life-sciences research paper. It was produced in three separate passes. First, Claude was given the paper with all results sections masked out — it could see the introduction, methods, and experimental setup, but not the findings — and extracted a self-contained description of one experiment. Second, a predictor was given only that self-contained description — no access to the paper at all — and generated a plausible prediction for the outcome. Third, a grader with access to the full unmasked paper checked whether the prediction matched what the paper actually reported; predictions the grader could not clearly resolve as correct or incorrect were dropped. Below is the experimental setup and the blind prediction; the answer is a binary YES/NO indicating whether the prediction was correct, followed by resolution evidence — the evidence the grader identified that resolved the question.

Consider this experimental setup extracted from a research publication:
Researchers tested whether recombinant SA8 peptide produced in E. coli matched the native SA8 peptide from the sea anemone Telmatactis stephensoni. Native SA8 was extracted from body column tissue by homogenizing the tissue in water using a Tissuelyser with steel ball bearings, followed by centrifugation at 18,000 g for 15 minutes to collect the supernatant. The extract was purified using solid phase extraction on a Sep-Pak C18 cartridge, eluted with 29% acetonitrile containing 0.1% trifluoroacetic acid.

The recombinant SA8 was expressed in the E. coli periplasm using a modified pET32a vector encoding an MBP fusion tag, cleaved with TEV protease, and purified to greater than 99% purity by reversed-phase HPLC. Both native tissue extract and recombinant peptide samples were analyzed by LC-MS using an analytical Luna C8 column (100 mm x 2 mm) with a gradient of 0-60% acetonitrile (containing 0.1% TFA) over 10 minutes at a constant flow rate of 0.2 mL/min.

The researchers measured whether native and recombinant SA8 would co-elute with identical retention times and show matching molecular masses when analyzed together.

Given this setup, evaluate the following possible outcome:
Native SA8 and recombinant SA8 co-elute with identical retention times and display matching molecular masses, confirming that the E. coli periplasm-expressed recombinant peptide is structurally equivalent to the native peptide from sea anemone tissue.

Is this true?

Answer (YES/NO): NO